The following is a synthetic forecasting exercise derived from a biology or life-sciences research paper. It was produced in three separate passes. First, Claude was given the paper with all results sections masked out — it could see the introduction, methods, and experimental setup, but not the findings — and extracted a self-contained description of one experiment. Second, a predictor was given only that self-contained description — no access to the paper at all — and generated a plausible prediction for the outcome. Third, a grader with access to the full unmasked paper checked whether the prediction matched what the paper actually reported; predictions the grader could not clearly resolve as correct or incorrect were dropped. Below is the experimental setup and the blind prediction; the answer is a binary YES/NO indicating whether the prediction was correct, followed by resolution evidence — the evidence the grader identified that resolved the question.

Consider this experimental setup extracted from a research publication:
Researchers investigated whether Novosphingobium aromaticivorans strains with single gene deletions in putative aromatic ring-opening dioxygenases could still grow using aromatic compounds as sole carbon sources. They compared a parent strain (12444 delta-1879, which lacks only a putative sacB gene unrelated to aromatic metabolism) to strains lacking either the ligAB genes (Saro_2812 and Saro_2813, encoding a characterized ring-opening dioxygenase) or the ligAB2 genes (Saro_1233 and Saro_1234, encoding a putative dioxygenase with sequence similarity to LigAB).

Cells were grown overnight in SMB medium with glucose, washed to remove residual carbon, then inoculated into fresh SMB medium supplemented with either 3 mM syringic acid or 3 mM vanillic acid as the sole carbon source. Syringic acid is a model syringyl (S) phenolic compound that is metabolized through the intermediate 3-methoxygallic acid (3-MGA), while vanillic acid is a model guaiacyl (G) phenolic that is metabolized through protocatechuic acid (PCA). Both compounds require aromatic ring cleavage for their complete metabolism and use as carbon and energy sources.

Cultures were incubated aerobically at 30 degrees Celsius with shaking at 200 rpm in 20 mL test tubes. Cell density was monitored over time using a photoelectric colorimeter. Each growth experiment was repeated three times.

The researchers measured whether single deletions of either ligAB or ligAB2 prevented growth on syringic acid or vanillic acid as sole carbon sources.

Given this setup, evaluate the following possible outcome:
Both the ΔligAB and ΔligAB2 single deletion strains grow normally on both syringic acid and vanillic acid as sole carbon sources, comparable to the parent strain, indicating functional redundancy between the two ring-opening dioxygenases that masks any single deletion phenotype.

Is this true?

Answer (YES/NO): NO